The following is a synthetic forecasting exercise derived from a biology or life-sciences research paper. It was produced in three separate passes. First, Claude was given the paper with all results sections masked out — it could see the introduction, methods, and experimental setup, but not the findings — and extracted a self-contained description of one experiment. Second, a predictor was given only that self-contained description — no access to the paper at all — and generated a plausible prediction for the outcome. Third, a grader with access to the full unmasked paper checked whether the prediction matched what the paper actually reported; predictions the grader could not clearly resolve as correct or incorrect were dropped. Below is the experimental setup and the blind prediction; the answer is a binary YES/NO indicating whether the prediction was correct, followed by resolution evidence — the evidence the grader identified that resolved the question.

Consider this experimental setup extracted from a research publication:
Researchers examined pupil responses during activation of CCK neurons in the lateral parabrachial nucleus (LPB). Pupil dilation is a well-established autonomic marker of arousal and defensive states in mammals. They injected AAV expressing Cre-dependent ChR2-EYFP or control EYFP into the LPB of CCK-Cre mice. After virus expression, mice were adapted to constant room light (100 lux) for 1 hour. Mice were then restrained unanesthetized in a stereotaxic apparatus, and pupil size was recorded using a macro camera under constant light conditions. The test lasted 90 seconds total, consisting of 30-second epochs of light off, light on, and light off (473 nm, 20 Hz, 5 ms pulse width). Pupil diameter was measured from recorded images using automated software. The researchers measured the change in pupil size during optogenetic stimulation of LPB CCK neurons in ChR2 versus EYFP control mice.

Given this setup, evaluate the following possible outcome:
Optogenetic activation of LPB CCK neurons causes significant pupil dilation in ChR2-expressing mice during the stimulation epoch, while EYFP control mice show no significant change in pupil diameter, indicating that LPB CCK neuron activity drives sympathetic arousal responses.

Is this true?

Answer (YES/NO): YES